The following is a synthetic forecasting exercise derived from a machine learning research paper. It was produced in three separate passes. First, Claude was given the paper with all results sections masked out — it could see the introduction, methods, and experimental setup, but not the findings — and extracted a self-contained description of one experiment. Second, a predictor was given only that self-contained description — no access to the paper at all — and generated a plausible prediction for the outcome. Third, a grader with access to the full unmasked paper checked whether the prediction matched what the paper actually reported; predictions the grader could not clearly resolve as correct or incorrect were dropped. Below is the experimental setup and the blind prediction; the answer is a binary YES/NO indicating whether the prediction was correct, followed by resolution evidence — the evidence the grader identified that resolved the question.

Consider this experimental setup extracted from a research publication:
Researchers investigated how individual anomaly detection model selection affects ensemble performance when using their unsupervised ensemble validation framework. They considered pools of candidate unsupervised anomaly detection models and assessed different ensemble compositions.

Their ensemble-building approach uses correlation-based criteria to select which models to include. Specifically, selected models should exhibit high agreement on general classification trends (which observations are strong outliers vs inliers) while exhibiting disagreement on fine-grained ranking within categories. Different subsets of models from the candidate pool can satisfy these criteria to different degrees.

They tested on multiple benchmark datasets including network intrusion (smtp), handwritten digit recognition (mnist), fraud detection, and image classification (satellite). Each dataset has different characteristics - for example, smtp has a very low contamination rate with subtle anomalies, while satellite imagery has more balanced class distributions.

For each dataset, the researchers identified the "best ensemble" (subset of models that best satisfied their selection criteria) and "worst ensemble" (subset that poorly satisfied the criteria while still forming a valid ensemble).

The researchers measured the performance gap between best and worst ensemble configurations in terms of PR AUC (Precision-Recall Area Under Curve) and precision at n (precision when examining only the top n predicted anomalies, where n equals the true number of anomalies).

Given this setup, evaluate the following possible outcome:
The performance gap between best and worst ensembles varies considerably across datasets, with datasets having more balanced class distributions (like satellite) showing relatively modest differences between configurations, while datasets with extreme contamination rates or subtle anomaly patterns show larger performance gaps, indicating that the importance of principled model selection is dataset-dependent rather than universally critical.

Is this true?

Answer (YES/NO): NO